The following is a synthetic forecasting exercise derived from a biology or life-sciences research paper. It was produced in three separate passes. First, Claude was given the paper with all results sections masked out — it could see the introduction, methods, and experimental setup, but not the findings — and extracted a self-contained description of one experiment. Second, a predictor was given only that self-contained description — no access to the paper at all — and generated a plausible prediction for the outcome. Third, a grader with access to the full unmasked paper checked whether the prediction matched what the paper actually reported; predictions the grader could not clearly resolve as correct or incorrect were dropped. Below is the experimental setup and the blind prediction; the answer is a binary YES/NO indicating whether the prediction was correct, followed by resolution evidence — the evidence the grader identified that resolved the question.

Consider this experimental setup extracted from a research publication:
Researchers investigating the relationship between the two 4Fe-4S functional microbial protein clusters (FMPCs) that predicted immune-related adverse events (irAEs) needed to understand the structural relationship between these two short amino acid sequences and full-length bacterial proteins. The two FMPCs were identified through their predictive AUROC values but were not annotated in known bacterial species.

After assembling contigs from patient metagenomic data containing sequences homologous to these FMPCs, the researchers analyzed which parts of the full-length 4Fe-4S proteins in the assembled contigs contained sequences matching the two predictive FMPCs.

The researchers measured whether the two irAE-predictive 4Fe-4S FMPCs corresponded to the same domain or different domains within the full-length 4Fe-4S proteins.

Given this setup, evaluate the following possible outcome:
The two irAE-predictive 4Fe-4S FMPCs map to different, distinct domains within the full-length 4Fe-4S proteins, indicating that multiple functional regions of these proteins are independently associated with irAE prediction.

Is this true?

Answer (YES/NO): YES